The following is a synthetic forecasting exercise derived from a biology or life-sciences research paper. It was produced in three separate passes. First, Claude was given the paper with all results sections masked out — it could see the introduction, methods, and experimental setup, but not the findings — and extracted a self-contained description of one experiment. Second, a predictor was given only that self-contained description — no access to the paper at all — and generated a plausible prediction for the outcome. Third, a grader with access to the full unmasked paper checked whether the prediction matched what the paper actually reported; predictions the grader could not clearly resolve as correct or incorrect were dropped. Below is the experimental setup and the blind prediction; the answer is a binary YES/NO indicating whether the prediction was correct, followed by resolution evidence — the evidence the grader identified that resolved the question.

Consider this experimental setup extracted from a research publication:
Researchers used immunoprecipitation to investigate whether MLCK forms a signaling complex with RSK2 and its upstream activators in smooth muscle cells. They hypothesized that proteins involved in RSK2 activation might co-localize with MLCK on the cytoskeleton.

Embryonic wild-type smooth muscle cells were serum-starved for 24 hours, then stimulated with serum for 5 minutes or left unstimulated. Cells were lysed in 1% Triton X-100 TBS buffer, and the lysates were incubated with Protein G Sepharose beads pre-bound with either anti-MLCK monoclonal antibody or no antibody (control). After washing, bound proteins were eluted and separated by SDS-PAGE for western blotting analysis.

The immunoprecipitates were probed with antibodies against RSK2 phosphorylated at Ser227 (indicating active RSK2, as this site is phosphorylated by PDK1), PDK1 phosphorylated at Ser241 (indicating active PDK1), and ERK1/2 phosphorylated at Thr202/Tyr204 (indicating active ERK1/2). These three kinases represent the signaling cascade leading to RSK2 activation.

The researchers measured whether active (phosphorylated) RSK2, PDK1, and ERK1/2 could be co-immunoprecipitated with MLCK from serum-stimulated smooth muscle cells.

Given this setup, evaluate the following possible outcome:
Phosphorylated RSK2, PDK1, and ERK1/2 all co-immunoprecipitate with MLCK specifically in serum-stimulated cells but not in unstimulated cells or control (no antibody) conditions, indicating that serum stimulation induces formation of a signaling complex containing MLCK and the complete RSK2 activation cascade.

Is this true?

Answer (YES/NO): NO